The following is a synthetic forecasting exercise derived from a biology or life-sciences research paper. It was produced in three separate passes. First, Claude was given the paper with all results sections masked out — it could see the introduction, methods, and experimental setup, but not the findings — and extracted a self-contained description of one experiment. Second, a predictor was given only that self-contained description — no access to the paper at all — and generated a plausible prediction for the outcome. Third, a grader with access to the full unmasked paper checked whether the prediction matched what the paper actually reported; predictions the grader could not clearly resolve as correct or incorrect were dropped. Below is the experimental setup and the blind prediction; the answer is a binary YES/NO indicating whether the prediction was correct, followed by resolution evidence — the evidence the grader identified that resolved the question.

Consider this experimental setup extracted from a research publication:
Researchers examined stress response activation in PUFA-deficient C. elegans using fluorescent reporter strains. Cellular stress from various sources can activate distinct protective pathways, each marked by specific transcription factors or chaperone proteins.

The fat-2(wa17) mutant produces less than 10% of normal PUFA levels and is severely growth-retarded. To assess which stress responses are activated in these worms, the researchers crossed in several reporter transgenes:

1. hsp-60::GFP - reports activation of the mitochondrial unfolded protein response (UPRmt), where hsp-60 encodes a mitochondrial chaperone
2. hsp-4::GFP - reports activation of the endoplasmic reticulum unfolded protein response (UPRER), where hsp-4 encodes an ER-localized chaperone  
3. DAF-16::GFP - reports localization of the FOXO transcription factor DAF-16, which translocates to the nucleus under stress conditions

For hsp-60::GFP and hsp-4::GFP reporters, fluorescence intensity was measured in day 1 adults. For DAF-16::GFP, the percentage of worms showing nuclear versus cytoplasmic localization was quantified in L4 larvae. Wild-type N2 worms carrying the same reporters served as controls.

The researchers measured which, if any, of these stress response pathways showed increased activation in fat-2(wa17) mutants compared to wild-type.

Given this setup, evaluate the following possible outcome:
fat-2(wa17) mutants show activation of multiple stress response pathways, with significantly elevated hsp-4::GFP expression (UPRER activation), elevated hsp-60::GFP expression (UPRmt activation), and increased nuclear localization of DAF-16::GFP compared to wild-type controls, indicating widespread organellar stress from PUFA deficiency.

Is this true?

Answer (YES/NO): NO